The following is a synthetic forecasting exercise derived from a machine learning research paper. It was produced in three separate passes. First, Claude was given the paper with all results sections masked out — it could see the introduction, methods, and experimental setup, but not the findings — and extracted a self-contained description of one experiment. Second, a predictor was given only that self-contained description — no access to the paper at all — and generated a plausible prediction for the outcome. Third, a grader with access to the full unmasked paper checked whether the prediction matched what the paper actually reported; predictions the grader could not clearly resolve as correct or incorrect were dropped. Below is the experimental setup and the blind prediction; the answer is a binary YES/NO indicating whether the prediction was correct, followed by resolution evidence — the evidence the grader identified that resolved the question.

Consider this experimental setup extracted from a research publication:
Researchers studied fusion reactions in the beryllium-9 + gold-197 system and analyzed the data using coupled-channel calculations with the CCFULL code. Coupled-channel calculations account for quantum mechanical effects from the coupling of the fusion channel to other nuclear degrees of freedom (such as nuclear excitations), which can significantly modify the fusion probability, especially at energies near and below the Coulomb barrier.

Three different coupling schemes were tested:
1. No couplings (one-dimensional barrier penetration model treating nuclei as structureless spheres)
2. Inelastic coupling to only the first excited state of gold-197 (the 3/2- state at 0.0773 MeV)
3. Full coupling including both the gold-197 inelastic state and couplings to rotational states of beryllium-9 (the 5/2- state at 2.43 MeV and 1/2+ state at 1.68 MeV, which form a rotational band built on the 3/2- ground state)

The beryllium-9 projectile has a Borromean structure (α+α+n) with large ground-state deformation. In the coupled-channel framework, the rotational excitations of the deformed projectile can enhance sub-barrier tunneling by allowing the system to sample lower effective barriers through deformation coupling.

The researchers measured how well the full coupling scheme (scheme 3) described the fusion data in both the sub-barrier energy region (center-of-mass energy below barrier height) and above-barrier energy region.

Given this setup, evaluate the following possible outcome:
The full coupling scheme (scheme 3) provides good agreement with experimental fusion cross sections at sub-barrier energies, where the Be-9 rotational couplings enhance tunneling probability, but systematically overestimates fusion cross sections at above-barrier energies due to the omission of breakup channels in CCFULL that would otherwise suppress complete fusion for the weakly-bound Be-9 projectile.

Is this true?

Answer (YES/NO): YES